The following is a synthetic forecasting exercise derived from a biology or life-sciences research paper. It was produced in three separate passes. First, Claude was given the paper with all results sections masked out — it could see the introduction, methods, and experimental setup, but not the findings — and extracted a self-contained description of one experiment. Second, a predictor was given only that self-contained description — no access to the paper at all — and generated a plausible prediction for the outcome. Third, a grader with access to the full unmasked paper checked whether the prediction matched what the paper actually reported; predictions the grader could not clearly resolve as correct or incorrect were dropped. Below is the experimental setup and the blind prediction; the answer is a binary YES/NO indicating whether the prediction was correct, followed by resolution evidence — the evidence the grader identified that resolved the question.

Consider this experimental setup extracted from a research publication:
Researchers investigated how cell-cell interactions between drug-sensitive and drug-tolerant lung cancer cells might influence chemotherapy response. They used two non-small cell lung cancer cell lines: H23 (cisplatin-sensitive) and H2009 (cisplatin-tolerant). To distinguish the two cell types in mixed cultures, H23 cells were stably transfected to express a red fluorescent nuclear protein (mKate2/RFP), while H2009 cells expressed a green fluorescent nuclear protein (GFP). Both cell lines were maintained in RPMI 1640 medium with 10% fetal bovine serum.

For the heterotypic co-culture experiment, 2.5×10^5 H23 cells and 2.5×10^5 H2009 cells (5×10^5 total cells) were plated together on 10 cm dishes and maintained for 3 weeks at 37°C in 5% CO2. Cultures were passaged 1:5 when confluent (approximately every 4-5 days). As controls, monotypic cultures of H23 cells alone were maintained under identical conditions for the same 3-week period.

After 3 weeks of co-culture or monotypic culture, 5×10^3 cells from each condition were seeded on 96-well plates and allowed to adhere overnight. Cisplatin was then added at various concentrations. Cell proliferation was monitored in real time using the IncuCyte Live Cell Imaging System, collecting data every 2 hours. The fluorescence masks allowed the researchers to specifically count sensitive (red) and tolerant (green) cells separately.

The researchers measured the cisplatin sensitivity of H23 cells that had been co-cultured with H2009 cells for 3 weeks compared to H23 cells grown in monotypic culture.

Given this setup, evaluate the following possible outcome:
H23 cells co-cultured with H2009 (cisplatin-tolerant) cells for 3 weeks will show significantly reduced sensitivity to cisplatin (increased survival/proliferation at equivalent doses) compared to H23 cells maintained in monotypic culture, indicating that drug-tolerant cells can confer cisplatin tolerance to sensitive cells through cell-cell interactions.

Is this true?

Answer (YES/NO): NO